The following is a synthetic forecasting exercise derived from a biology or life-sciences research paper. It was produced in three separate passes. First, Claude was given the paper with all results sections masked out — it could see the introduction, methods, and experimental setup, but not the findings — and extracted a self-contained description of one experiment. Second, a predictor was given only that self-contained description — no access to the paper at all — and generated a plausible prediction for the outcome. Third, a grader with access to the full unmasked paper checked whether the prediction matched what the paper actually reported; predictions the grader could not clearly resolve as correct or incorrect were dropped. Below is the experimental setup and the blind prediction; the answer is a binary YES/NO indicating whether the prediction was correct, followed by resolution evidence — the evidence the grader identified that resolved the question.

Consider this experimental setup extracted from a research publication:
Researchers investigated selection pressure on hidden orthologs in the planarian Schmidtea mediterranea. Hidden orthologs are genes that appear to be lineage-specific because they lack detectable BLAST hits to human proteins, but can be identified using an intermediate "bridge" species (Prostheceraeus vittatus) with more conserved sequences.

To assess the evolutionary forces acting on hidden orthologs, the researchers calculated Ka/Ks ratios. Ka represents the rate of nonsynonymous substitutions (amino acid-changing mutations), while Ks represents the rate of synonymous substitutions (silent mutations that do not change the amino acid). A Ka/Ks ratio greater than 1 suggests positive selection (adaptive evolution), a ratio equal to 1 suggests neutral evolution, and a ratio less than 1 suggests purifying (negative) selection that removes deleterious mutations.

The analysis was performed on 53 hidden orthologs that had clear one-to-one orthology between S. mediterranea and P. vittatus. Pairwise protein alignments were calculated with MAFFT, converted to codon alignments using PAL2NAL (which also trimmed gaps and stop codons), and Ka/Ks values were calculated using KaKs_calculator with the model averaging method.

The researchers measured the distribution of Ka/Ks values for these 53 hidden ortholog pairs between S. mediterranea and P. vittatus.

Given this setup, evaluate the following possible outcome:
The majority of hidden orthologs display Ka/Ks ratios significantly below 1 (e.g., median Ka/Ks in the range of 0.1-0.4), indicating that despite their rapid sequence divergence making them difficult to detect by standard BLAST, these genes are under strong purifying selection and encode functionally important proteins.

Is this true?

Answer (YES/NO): NO